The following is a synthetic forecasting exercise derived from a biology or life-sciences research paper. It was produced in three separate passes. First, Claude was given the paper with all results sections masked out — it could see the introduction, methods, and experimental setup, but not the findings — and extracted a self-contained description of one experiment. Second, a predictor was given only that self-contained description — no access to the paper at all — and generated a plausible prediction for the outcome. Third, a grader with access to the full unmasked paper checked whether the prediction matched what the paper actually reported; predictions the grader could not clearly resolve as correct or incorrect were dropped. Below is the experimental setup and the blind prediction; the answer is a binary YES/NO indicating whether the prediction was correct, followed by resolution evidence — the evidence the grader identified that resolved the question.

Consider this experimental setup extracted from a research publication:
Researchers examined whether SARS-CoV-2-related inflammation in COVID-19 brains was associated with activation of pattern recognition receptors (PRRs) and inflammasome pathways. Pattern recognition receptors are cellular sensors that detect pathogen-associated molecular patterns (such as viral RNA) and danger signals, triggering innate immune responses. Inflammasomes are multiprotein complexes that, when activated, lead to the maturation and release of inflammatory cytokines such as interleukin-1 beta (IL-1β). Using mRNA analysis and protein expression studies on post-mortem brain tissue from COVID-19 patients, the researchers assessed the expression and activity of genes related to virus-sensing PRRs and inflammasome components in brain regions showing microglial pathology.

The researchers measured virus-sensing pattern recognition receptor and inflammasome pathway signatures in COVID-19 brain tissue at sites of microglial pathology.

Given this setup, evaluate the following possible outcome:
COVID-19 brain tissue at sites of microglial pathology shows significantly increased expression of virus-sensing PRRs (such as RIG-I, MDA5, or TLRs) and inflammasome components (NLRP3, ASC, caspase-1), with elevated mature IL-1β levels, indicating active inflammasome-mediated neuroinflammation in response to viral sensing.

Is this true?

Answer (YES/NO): NO